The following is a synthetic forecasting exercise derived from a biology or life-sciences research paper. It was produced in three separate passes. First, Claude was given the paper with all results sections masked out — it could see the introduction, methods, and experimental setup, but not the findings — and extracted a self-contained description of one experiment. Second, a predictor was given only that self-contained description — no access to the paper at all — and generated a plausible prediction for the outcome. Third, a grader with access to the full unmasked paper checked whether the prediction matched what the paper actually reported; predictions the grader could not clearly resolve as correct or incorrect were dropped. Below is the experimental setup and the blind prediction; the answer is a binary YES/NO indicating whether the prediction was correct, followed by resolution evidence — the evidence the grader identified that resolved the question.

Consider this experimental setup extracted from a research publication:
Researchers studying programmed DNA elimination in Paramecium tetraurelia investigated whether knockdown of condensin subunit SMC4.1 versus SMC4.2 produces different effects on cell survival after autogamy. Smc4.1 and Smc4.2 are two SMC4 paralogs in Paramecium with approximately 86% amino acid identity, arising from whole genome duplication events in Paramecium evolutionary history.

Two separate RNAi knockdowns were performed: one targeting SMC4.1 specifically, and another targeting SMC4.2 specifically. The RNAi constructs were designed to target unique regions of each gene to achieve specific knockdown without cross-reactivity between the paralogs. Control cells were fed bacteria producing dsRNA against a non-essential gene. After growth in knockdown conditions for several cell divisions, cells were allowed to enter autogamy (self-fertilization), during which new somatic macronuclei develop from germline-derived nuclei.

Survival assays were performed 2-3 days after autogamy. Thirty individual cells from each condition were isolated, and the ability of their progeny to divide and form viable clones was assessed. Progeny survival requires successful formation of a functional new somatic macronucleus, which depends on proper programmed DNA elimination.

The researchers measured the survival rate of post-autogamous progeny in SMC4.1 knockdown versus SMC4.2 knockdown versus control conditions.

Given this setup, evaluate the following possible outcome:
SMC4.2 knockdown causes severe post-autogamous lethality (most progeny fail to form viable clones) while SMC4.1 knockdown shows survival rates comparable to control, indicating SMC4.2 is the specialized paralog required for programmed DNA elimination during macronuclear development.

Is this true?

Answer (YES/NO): NO